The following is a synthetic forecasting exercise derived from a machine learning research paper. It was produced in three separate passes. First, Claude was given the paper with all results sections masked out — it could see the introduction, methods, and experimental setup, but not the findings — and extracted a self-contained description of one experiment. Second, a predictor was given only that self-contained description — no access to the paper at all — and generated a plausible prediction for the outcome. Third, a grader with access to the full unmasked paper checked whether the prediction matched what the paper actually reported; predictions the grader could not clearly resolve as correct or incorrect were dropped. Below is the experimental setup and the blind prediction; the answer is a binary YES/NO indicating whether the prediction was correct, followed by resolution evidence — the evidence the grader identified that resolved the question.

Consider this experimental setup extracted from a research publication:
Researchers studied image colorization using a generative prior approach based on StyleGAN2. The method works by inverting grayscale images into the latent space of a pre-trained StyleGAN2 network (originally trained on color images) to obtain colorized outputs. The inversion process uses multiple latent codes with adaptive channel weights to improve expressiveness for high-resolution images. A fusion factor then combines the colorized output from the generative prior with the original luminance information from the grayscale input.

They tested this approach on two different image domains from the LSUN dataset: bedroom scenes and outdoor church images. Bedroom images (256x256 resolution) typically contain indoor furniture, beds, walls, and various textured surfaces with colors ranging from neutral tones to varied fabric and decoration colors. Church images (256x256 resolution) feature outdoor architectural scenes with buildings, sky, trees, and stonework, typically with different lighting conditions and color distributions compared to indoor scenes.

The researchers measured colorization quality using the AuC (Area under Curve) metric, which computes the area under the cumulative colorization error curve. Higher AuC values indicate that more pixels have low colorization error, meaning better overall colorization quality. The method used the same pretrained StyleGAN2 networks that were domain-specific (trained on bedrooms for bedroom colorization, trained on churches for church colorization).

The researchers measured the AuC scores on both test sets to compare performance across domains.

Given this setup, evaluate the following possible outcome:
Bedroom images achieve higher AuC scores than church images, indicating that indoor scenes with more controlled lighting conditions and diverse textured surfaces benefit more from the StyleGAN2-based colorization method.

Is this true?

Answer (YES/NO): NO